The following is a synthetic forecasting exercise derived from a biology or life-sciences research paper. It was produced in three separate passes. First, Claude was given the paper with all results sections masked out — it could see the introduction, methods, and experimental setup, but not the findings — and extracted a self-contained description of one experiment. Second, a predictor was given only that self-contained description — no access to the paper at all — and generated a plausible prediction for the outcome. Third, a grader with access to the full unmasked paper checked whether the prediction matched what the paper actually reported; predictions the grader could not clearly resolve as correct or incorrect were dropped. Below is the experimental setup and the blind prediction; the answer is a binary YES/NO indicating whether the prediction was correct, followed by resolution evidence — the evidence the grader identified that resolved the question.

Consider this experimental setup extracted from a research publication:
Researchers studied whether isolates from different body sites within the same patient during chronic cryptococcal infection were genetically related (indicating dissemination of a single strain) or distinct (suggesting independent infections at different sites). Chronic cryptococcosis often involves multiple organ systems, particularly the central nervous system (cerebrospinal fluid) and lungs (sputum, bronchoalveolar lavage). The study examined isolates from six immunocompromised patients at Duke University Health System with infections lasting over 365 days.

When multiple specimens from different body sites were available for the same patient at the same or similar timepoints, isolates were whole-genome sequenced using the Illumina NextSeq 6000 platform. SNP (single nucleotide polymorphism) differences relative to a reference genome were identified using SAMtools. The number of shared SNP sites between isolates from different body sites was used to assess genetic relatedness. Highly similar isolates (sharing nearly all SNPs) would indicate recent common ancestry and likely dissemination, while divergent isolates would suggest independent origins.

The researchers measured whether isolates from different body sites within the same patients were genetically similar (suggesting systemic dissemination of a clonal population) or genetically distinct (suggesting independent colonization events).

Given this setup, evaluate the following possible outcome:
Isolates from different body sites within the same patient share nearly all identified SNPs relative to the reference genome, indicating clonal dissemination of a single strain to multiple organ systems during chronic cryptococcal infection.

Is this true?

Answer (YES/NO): YES